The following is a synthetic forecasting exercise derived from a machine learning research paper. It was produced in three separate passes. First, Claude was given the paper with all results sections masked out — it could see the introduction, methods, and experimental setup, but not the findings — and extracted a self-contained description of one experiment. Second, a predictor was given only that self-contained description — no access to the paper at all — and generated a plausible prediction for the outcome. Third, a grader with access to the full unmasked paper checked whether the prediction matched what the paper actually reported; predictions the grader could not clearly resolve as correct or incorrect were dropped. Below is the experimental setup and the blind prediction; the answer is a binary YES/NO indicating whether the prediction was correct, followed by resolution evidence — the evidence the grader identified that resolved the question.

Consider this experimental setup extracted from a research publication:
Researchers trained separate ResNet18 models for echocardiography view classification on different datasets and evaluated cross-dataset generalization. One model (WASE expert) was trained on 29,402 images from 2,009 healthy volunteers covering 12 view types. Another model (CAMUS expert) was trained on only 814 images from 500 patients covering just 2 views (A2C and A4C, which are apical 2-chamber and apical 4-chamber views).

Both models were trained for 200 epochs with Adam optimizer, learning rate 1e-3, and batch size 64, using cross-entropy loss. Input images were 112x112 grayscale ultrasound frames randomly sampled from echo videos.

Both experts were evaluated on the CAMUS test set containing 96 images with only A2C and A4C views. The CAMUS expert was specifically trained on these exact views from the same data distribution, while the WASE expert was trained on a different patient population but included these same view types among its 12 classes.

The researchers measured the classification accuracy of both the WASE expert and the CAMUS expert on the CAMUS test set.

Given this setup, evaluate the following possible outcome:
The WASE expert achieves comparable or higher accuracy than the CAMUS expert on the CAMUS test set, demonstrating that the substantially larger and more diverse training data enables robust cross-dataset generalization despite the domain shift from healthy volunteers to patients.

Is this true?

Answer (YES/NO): NO